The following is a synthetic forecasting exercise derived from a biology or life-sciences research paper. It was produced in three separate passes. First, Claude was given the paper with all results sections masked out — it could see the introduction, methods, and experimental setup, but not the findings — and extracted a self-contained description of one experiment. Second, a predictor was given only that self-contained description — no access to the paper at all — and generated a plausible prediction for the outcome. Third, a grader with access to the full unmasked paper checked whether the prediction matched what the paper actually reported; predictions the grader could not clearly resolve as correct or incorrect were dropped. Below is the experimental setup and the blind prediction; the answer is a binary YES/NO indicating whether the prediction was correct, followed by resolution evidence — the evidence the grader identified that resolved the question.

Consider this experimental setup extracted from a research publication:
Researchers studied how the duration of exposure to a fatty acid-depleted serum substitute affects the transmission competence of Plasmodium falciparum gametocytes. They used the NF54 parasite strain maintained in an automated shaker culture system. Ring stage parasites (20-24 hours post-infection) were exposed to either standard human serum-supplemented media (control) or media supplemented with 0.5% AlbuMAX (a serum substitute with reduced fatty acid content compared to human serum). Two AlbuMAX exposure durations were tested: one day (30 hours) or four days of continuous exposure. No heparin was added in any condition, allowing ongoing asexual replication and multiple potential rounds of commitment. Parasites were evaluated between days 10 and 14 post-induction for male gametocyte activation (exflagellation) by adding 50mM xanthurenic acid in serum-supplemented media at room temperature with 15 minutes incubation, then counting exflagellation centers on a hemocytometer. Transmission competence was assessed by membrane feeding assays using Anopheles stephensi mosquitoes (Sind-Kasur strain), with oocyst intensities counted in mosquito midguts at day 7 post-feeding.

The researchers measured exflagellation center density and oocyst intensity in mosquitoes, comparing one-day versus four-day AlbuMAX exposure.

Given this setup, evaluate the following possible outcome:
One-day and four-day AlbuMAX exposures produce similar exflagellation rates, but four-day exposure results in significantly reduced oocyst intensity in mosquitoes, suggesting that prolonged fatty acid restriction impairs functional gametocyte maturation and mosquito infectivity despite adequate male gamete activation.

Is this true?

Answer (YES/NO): NO